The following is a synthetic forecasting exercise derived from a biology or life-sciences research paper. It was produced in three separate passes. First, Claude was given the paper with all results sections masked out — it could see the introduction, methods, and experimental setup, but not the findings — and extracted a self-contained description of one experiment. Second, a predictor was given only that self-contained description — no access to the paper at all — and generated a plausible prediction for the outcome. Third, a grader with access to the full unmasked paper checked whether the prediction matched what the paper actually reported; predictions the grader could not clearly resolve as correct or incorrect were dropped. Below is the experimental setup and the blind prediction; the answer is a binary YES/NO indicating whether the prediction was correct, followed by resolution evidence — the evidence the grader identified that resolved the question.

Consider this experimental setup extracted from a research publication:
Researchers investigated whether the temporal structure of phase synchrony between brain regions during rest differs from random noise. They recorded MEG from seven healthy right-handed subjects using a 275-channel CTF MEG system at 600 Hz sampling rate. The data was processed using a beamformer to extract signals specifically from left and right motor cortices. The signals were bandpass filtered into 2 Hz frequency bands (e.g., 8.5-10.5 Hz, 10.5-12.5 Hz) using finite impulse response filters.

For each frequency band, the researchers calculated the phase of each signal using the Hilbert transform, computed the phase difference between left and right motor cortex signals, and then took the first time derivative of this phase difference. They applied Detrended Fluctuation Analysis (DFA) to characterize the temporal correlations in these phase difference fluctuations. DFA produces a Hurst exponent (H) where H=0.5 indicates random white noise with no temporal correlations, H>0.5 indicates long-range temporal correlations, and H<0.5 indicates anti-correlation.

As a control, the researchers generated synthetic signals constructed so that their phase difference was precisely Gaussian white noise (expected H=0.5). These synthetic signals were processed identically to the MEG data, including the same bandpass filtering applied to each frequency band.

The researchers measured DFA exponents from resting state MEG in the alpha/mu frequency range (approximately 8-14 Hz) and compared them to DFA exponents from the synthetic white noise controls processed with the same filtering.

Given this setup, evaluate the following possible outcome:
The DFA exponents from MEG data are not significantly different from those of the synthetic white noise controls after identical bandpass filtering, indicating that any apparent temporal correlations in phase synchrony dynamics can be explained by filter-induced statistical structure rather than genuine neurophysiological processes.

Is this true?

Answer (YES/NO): NO